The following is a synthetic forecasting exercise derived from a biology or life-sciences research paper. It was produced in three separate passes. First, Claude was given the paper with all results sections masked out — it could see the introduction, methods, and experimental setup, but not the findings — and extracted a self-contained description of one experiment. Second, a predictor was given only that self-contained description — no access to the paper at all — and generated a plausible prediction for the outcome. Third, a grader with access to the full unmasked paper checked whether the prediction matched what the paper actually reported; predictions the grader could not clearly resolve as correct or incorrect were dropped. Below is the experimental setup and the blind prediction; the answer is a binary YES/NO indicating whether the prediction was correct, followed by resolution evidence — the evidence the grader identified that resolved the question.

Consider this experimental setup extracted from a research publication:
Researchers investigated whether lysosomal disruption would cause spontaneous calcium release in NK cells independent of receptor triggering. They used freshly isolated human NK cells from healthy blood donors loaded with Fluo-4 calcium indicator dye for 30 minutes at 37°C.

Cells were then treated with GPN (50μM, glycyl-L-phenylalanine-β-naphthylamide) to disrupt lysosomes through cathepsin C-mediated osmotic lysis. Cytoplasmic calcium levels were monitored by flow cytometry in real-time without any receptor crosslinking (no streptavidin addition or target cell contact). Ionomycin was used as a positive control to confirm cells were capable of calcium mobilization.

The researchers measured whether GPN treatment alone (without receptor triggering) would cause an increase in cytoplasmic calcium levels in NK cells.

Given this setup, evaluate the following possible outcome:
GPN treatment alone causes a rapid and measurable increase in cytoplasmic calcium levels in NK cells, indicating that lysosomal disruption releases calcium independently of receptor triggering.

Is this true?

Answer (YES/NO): YES